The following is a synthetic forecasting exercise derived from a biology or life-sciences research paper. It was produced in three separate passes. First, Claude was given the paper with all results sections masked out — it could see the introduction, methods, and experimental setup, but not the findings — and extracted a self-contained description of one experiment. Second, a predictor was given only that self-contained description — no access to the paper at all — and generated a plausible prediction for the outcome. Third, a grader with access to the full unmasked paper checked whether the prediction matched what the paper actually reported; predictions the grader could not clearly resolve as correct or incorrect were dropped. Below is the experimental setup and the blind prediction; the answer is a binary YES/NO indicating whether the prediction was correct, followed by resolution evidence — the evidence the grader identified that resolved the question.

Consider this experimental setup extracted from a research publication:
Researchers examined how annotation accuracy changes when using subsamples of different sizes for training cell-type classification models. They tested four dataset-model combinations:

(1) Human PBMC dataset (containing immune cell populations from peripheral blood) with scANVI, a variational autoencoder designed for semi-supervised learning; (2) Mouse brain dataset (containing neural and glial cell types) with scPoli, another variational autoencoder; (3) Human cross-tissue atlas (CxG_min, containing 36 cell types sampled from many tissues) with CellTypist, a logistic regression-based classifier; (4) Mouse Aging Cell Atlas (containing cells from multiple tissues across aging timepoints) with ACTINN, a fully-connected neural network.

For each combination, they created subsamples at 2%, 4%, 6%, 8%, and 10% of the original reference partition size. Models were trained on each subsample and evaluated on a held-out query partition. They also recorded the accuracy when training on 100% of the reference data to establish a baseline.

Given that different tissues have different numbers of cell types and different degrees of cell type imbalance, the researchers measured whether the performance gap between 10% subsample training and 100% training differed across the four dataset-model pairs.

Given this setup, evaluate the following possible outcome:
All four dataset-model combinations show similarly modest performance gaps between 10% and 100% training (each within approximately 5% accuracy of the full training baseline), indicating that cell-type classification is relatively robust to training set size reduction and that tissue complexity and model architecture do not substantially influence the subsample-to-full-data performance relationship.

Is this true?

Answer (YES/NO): NO